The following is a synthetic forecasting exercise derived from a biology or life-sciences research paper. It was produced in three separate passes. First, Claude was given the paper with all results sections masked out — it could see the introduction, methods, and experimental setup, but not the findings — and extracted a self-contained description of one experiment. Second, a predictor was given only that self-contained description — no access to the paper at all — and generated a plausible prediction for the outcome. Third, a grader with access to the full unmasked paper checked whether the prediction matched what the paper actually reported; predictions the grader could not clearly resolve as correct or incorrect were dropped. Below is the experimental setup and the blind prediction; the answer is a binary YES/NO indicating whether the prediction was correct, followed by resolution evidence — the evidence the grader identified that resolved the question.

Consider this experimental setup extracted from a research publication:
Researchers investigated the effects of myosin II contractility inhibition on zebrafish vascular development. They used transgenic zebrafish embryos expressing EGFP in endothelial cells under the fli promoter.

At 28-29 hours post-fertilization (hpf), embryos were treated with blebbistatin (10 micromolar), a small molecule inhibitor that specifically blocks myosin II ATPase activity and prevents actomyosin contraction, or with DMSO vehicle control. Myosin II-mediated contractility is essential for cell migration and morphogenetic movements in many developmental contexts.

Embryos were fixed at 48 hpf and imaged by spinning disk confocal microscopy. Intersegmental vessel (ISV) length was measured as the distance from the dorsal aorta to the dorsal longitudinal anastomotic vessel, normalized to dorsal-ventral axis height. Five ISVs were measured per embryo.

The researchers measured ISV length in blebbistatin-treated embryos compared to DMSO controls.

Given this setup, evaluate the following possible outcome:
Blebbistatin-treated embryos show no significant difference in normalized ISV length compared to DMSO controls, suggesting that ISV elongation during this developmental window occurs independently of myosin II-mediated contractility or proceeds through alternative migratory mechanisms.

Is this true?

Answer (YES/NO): NO